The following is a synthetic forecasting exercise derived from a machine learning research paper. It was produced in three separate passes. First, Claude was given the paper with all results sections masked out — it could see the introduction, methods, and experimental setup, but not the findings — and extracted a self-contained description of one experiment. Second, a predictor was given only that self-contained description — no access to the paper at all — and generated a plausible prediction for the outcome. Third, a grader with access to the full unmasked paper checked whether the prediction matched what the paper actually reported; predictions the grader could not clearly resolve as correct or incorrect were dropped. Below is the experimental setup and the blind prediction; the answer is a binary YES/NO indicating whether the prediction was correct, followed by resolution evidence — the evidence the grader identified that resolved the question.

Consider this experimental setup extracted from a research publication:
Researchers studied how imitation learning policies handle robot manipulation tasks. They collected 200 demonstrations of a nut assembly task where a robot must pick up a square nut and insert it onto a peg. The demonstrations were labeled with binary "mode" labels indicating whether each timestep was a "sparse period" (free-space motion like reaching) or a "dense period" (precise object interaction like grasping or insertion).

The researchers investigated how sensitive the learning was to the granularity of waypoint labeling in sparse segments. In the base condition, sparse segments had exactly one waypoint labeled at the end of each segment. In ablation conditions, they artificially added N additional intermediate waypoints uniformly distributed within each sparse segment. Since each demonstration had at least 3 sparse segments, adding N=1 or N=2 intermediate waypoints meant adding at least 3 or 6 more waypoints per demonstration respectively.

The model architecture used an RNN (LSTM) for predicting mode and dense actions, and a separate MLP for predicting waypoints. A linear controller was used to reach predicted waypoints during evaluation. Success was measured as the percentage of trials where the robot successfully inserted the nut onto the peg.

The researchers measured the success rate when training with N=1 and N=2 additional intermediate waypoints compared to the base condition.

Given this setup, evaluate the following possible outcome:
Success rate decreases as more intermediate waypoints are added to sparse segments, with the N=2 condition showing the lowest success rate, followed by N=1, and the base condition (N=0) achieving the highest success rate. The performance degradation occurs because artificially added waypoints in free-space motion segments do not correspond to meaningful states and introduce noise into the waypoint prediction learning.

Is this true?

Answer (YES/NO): YES